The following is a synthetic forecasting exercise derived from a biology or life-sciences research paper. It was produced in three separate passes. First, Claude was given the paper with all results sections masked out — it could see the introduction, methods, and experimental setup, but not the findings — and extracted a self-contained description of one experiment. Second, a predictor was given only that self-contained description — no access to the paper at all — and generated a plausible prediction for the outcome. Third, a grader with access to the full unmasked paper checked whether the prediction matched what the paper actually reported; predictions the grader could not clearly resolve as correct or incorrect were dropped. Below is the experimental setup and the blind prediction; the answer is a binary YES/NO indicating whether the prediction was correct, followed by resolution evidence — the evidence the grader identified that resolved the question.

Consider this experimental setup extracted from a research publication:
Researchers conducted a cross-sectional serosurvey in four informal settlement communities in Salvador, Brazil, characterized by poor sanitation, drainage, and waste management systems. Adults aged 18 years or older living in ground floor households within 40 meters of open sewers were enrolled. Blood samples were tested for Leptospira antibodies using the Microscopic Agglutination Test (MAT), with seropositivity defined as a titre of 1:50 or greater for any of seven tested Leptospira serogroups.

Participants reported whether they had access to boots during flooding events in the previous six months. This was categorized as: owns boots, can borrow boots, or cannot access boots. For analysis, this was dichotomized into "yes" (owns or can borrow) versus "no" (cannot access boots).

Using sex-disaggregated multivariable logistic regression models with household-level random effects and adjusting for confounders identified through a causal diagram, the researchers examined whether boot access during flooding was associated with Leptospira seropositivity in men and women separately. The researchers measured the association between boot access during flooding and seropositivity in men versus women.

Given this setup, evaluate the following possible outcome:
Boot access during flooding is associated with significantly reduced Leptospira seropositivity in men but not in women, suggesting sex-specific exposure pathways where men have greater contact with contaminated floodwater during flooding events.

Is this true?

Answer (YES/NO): NO